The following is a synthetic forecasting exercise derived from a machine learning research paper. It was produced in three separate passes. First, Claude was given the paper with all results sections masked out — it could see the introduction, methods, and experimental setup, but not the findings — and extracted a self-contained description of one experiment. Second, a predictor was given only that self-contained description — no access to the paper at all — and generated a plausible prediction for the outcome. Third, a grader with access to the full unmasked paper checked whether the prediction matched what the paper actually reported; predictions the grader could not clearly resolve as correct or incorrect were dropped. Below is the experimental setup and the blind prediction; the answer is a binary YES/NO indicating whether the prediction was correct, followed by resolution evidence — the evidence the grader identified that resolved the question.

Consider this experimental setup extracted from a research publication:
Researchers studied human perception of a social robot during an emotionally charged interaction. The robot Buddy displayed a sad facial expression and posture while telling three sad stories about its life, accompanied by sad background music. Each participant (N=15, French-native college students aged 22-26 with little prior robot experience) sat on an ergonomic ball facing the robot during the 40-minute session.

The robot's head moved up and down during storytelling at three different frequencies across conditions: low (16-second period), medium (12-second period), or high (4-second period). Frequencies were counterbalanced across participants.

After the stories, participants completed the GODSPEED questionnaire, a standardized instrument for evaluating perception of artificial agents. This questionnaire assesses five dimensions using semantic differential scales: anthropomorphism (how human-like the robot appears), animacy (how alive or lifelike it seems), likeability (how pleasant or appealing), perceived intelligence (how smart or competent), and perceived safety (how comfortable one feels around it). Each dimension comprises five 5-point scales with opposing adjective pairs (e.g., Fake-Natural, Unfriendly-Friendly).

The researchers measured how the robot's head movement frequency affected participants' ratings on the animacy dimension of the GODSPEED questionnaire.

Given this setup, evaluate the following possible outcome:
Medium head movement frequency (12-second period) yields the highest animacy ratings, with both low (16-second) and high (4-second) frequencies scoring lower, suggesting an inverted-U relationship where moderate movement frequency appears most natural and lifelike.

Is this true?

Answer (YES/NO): NO